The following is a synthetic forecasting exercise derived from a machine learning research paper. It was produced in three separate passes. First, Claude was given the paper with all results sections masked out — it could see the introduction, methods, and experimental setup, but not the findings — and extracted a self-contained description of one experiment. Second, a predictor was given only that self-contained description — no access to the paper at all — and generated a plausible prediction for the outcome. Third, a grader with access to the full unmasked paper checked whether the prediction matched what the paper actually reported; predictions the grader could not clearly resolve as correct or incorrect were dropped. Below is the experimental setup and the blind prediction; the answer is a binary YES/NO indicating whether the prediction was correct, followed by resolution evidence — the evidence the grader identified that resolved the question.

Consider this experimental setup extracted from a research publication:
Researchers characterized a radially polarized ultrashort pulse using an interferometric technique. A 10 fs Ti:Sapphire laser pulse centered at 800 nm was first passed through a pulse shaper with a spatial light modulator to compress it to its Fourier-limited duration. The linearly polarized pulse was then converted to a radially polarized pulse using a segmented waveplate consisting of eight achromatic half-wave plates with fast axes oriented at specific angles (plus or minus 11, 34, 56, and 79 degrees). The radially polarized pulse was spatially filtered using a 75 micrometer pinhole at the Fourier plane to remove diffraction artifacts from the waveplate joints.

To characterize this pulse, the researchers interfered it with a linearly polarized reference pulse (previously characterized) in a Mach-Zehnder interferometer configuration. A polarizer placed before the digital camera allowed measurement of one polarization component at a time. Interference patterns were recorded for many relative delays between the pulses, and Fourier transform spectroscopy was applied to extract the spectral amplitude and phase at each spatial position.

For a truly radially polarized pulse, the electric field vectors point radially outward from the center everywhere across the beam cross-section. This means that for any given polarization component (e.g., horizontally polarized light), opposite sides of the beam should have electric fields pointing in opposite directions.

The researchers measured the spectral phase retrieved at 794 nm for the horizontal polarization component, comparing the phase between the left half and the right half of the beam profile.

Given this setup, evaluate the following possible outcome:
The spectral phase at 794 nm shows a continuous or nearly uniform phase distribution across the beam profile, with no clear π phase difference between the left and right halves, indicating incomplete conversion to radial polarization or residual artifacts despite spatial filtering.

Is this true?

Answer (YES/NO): NO